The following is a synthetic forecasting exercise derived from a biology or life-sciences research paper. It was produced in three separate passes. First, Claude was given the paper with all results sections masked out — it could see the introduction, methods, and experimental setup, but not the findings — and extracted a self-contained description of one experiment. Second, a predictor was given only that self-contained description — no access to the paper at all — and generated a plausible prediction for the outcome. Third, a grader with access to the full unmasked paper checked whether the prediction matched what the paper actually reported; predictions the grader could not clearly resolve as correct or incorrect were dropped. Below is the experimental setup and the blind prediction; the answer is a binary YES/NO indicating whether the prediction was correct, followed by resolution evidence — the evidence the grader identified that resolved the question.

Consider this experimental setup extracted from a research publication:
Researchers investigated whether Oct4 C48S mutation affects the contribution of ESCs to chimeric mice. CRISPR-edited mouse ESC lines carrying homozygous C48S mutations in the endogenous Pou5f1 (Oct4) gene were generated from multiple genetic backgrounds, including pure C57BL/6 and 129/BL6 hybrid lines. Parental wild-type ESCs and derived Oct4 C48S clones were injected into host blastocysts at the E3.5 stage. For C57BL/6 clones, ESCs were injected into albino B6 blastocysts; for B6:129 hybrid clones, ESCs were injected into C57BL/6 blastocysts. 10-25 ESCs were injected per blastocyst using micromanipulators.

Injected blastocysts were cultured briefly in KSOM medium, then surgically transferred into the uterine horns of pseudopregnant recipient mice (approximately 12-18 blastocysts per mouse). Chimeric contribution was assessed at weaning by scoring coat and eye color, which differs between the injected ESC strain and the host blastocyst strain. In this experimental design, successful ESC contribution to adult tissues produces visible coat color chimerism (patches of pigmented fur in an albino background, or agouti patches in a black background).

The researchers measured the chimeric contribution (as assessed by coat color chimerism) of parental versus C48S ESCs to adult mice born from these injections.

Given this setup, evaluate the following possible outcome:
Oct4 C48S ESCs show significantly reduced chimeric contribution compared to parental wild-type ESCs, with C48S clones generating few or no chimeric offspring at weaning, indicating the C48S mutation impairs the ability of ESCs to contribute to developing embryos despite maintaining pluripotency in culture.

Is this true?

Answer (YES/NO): YES